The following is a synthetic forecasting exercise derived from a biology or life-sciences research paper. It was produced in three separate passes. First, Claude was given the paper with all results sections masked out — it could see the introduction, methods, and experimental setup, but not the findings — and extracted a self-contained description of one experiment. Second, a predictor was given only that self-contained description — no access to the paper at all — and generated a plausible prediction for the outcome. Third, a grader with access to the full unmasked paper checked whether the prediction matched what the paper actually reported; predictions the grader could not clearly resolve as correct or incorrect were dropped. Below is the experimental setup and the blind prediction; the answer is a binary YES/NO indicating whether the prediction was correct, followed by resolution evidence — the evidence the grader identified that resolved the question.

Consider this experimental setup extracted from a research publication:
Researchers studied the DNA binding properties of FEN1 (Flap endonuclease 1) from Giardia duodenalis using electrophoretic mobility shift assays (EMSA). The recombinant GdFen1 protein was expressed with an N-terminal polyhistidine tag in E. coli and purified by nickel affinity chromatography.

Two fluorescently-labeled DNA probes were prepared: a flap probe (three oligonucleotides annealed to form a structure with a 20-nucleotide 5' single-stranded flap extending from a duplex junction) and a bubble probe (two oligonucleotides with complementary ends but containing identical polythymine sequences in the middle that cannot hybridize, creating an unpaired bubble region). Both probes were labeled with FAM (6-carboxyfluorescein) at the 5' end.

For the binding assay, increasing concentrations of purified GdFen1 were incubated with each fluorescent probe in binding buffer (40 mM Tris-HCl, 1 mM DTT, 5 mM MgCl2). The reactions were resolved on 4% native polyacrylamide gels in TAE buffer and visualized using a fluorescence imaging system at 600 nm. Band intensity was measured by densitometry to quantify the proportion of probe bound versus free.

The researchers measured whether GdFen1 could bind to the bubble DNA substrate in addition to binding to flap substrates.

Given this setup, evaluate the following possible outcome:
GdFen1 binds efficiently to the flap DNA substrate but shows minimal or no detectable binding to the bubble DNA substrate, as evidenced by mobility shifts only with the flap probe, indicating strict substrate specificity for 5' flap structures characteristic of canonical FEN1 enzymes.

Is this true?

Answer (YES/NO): NO